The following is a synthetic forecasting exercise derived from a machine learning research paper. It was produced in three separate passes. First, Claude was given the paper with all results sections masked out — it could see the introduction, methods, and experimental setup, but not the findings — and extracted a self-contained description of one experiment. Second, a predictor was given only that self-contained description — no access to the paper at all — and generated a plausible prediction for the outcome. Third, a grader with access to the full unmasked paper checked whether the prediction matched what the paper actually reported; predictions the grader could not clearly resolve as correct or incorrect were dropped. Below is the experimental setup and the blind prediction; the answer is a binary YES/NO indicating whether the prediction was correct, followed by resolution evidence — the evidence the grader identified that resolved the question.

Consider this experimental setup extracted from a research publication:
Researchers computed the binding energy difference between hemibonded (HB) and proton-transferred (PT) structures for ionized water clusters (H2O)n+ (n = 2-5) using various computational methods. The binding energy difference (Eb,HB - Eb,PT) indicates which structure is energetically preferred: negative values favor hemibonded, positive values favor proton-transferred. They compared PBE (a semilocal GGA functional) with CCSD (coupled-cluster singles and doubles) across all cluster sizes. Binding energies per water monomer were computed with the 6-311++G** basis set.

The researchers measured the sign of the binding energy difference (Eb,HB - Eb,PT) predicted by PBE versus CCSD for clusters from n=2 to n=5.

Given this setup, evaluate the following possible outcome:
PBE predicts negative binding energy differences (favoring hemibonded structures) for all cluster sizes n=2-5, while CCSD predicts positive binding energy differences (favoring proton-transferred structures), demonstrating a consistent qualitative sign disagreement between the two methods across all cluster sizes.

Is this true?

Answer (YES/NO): YES